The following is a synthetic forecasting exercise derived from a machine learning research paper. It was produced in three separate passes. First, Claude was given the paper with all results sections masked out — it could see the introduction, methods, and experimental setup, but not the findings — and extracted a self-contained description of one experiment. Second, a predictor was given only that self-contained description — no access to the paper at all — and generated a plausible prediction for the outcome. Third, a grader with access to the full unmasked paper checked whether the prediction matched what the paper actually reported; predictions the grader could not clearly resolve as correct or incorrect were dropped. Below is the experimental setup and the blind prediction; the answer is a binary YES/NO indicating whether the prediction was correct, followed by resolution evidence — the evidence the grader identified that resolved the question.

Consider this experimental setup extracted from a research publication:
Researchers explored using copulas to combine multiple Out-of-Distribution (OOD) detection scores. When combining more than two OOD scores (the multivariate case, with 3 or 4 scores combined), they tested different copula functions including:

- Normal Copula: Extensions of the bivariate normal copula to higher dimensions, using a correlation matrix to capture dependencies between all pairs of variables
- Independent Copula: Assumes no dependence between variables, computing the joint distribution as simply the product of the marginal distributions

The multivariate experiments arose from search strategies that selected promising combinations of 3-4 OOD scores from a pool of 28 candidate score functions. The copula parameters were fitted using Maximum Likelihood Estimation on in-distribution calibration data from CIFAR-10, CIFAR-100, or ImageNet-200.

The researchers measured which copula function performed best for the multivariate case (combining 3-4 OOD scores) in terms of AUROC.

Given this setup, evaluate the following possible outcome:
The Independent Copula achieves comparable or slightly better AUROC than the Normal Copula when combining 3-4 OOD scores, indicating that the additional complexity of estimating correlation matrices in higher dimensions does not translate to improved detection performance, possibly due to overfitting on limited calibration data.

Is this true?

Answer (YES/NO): YES